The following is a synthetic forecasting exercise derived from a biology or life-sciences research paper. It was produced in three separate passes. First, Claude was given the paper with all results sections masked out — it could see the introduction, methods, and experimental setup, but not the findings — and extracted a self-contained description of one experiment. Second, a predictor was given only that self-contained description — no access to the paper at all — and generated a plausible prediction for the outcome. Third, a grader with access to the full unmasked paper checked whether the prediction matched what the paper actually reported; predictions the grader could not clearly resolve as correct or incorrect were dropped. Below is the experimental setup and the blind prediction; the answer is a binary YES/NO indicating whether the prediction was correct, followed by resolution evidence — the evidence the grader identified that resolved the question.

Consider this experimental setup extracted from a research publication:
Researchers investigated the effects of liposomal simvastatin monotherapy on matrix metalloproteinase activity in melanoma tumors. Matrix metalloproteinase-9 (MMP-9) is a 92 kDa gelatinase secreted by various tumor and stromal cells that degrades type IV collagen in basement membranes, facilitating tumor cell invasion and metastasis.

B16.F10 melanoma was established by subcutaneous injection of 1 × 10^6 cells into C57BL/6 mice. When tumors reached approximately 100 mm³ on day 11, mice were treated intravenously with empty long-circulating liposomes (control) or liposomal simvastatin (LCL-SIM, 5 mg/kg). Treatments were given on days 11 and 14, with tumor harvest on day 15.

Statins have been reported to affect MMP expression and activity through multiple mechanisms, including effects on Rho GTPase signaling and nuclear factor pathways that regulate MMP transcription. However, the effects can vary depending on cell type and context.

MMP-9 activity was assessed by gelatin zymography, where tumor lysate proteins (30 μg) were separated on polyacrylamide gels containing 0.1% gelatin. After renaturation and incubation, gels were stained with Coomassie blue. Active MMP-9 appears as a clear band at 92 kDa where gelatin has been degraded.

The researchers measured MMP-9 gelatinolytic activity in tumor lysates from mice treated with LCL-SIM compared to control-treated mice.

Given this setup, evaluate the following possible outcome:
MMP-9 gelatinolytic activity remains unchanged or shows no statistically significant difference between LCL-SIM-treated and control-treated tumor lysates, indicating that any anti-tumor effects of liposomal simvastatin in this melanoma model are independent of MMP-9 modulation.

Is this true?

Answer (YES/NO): YES